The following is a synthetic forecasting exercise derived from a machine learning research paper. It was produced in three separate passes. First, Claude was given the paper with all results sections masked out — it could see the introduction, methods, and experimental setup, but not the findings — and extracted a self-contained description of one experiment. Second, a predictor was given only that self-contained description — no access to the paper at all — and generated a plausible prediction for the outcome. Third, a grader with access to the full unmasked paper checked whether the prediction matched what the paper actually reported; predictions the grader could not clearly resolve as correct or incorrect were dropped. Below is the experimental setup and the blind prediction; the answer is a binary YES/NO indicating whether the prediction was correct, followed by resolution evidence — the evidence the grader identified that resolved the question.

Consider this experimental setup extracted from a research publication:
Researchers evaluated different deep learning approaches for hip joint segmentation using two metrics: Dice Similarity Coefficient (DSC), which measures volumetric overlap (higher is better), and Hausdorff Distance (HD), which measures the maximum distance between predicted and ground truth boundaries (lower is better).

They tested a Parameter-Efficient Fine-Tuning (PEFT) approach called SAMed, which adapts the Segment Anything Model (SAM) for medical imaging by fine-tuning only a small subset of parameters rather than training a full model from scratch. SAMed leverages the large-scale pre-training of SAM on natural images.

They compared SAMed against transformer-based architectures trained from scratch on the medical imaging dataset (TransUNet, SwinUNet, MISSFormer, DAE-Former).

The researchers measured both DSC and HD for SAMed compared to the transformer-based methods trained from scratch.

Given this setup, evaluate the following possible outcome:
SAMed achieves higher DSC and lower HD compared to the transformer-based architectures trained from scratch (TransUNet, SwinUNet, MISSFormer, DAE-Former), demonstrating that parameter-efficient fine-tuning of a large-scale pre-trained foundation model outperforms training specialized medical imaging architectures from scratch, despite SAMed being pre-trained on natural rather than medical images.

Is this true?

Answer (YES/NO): NO